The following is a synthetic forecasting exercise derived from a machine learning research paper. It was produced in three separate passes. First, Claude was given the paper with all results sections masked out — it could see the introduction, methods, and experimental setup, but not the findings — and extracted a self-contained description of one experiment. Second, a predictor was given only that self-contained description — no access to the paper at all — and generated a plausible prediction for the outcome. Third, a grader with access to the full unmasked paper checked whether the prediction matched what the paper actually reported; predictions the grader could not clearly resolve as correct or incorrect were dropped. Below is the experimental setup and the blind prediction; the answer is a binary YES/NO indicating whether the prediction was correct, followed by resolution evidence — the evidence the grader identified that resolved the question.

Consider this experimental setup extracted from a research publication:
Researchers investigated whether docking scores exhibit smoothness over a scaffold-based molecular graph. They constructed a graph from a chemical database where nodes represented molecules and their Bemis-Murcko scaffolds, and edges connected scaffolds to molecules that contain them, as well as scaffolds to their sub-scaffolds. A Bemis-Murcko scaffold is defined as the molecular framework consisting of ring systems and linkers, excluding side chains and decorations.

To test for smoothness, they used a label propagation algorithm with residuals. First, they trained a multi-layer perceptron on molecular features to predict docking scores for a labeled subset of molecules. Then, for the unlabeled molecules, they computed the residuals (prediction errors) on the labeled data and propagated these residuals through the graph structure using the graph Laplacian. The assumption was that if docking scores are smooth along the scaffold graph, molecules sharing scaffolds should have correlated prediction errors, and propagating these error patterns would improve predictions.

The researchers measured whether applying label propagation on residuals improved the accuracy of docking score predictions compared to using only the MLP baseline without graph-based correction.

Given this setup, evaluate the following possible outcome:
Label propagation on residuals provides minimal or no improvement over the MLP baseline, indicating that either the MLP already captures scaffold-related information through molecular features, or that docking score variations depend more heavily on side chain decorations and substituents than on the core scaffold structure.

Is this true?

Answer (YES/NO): NO